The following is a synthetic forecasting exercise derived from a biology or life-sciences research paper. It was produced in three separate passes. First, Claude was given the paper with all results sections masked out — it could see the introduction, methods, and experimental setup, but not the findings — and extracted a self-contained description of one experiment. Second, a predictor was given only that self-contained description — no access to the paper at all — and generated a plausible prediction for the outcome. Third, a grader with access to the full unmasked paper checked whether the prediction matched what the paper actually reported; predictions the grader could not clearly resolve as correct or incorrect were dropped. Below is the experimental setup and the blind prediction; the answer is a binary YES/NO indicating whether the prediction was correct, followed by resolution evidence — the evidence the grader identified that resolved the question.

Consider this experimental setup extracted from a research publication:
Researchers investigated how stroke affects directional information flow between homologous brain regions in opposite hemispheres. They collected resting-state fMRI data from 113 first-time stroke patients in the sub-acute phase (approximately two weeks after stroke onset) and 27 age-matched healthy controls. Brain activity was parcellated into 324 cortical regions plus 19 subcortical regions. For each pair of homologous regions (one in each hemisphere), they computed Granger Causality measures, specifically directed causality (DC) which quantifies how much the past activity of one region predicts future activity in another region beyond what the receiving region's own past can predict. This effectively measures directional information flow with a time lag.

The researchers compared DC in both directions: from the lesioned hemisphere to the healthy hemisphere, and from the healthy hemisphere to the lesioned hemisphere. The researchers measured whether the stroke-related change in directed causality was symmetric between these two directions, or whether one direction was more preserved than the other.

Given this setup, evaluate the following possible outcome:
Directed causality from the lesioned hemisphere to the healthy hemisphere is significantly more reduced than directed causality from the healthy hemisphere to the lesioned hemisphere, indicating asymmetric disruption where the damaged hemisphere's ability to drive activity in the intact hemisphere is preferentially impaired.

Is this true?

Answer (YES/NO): YES